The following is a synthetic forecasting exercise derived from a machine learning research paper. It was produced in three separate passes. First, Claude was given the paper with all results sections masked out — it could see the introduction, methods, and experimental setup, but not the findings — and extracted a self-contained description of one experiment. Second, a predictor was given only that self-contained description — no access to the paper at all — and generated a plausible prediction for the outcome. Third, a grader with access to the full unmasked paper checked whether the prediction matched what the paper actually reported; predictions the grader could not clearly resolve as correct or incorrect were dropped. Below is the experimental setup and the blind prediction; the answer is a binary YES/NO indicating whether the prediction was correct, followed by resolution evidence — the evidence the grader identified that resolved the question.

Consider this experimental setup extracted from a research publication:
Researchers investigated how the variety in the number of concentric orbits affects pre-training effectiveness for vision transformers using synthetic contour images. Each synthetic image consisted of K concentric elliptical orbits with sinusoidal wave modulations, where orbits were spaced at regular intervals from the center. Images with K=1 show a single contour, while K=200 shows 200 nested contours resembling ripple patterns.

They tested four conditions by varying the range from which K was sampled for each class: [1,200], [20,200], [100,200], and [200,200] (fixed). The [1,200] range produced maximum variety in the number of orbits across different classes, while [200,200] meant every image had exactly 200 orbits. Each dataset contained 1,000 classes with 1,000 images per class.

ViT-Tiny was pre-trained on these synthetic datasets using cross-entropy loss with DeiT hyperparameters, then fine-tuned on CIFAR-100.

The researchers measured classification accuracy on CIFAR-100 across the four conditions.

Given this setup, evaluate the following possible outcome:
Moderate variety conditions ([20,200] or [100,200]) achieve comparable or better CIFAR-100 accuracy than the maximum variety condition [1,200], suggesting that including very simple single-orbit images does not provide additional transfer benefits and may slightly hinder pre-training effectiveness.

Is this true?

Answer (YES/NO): NO